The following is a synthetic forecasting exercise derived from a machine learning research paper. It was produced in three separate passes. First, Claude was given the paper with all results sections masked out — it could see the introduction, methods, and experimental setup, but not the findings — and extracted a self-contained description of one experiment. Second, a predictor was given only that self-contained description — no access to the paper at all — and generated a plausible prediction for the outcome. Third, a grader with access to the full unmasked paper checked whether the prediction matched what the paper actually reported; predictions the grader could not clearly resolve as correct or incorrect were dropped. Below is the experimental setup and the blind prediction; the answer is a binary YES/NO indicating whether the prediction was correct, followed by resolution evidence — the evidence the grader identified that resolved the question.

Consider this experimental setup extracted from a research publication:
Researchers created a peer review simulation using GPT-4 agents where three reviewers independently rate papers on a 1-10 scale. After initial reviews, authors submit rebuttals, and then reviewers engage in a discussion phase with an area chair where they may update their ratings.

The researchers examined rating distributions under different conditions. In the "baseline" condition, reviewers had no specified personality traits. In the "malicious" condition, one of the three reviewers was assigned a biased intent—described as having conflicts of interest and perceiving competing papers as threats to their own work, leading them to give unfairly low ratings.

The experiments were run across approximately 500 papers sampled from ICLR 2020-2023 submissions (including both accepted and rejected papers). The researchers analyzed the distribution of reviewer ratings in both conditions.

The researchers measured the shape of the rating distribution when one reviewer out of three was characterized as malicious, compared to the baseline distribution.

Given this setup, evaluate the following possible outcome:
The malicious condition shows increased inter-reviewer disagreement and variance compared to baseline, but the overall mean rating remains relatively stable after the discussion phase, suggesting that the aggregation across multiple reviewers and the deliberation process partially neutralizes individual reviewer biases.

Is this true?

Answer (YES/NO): NO